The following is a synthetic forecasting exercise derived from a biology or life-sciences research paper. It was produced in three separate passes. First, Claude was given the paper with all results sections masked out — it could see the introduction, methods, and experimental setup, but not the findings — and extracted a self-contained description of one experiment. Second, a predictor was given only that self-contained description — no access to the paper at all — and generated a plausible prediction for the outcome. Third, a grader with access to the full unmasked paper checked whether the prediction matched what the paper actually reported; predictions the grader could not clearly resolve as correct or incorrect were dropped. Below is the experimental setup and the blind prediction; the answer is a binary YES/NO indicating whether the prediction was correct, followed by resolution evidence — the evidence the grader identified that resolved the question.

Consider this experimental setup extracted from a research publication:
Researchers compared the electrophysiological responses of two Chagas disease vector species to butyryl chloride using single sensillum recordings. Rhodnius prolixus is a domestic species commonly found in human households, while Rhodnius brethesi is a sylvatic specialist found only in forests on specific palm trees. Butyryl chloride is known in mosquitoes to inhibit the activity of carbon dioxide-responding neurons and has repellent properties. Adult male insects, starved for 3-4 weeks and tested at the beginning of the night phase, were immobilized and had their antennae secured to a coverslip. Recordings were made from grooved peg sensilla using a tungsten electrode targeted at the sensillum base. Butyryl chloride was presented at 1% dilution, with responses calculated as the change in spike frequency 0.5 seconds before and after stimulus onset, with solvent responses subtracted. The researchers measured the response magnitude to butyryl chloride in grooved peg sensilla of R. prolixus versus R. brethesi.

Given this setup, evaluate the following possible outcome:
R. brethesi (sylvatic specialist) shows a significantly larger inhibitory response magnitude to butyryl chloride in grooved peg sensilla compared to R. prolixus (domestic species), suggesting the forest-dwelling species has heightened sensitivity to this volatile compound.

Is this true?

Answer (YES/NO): NO